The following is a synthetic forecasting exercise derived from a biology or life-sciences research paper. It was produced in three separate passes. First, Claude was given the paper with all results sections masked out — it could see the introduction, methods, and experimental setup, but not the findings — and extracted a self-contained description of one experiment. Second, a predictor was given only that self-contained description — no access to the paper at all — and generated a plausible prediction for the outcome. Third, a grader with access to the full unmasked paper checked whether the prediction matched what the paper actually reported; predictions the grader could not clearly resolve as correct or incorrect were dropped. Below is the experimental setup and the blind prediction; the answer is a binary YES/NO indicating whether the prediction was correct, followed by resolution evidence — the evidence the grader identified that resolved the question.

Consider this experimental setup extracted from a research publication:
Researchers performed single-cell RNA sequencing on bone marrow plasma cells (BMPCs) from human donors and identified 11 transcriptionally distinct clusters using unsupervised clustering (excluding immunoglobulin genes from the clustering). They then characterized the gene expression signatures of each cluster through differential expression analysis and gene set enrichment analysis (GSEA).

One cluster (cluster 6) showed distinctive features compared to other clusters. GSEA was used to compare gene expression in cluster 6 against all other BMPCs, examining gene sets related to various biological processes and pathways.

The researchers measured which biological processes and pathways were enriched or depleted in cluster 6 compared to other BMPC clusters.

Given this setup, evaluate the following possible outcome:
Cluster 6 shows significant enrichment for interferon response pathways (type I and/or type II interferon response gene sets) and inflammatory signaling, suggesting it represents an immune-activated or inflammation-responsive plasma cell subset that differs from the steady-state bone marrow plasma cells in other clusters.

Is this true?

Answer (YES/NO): NO